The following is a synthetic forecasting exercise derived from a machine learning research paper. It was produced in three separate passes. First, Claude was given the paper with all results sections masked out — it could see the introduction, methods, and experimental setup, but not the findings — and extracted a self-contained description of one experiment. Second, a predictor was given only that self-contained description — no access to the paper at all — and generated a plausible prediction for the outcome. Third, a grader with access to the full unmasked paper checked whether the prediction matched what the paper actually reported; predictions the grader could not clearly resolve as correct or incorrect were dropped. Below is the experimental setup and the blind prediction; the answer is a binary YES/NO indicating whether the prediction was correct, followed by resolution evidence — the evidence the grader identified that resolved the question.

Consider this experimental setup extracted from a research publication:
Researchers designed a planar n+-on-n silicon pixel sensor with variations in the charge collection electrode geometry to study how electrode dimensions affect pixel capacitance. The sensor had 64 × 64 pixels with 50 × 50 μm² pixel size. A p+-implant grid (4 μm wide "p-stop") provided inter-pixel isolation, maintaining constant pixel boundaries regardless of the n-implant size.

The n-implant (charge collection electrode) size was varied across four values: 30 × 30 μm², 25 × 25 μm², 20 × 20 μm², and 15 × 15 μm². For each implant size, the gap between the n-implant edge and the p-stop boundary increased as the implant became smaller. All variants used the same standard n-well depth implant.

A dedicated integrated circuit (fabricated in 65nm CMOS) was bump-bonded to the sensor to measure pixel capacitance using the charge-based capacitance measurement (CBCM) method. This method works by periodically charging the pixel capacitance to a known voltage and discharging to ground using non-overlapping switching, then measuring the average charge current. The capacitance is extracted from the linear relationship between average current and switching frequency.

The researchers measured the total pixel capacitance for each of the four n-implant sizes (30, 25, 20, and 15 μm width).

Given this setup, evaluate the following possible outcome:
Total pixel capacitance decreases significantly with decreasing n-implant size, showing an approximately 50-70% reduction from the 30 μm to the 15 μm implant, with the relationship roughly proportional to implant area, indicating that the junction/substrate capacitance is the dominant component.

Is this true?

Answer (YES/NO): NO